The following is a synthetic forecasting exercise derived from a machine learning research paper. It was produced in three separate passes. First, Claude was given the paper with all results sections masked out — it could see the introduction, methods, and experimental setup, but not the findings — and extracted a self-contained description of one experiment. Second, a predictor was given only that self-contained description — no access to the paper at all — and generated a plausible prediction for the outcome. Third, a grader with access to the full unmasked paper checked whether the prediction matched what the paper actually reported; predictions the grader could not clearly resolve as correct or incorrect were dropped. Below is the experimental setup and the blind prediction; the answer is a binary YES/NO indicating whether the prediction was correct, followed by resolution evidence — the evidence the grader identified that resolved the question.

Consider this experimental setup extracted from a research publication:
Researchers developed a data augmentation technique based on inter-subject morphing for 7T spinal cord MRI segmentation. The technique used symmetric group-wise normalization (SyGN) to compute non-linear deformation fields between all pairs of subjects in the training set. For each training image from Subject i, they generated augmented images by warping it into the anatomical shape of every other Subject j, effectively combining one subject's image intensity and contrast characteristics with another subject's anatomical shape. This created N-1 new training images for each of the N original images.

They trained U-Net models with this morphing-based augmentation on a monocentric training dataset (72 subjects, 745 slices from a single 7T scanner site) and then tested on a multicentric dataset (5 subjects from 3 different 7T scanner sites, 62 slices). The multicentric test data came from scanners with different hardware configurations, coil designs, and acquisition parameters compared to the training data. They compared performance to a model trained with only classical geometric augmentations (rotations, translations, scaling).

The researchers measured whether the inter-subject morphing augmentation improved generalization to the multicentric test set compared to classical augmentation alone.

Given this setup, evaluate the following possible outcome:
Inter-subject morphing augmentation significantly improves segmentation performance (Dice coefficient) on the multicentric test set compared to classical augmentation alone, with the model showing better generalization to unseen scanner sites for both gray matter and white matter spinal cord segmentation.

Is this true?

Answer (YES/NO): NO